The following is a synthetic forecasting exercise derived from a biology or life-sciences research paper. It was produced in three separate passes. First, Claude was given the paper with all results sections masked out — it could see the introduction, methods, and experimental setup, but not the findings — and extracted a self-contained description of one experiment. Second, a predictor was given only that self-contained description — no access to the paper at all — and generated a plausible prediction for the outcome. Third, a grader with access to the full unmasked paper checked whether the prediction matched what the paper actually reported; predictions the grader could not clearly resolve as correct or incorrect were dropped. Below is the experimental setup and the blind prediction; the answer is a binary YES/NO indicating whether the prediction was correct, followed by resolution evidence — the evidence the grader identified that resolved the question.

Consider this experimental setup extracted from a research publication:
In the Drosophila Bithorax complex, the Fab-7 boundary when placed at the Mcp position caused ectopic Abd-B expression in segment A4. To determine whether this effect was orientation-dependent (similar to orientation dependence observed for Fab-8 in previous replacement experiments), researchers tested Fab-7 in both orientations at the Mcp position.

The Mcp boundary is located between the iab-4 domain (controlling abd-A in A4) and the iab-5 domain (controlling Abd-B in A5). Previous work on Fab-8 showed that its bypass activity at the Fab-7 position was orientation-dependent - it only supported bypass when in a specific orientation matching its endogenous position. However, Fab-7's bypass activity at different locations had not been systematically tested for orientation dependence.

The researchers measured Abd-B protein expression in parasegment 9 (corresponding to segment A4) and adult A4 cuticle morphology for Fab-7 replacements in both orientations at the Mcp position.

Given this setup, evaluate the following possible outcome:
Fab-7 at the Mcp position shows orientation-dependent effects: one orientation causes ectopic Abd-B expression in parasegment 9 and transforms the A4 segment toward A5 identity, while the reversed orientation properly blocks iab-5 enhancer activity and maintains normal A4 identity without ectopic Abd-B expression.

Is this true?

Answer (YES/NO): NO